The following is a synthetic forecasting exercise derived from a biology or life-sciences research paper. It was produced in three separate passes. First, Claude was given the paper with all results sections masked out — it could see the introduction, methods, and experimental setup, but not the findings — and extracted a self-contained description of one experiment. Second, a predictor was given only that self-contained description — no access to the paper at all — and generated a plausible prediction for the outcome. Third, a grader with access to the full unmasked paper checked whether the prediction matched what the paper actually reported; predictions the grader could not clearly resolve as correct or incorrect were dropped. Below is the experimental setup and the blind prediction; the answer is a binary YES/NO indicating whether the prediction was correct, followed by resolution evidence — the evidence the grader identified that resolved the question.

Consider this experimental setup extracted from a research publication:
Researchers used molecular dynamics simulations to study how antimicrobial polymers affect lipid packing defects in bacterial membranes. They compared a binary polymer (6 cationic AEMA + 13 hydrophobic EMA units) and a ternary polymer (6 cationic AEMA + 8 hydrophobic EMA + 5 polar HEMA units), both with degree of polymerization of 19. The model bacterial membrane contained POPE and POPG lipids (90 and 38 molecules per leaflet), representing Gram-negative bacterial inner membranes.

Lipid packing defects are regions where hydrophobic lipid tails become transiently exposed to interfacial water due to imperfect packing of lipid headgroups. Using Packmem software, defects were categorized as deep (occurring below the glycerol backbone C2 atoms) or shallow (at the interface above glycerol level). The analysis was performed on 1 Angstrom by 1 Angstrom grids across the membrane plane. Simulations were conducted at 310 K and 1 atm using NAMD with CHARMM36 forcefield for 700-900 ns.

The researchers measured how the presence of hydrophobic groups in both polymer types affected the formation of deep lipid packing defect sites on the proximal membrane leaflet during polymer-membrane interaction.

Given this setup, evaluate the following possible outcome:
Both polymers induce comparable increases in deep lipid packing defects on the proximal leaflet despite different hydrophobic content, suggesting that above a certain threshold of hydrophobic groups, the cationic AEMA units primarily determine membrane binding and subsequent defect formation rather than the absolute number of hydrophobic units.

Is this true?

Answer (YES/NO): NO